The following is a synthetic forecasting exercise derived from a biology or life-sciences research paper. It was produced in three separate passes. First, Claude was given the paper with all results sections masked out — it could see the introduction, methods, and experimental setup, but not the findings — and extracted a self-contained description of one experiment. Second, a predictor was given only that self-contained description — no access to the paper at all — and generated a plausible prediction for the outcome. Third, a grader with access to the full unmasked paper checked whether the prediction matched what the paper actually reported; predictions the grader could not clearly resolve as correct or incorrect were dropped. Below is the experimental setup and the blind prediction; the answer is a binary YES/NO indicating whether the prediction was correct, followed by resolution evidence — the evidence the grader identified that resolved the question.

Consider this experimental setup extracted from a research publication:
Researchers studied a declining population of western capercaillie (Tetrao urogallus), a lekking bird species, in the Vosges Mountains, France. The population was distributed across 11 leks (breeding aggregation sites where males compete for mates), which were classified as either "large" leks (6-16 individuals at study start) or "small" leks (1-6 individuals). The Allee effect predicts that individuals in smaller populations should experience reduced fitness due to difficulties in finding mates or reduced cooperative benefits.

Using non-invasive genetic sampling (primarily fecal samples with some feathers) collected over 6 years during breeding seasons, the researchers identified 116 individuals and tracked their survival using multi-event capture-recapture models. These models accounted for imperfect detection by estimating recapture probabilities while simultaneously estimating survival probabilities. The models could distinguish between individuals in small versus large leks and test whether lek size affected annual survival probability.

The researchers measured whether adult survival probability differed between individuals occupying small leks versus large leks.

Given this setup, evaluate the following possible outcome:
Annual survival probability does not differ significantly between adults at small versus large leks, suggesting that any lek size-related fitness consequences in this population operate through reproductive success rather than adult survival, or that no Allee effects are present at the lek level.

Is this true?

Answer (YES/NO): YES